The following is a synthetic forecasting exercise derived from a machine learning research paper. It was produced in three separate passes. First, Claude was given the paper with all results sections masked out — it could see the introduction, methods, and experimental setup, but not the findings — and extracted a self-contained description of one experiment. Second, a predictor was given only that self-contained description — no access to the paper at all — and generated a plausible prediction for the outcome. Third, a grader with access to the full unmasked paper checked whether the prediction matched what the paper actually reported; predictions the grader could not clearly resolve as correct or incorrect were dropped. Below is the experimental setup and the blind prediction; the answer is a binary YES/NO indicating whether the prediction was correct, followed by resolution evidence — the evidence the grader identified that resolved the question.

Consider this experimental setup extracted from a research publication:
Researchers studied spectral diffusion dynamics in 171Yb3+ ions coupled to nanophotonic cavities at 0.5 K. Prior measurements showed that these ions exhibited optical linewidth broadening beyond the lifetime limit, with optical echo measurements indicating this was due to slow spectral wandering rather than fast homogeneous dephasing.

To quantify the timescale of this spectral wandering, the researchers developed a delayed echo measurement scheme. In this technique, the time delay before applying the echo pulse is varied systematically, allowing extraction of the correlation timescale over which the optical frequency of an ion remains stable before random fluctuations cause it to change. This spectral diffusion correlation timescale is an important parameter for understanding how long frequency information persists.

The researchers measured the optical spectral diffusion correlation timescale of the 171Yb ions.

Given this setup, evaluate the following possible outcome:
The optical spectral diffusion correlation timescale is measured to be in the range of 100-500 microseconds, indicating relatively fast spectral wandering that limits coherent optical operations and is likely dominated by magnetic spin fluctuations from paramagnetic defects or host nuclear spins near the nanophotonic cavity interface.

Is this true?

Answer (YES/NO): NO